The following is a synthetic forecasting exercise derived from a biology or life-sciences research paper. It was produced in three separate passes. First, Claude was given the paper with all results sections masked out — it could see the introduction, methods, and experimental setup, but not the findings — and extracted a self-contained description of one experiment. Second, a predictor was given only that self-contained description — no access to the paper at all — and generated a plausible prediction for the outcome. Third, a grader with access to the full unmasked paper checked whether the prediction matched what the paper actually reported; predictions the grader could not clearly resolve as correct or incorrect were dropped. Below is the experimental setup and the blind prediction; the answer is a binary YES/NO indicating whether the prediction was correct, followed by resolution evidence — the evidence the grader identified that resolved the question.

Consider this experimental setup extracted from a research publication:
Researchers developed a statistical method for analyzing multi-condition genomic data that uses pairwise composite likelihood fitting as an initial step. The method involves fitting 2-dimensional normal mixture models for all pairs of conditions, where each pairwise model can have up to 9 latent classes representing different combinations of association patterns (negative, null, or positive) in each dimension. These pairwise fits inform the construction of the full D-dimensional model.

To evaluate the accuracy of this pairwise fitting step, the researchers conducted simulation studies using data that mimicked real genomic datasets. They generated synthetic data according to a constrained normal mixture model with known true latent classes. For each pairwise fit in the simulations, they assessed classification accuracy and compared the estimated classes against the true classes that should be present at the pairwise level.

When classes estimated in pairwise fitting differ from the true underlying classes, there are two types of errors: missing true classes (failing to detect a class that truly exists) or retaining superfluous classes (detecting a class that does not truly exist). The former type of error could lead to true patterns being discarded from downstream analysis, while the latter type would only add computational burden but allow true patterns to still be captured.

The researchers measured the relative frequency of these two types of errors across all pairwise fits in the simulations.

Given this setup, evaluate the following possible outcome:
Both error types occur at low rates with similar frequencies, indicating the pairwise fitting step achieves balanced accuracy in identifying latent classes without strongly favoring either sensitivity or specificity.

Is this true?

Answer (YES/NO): NO